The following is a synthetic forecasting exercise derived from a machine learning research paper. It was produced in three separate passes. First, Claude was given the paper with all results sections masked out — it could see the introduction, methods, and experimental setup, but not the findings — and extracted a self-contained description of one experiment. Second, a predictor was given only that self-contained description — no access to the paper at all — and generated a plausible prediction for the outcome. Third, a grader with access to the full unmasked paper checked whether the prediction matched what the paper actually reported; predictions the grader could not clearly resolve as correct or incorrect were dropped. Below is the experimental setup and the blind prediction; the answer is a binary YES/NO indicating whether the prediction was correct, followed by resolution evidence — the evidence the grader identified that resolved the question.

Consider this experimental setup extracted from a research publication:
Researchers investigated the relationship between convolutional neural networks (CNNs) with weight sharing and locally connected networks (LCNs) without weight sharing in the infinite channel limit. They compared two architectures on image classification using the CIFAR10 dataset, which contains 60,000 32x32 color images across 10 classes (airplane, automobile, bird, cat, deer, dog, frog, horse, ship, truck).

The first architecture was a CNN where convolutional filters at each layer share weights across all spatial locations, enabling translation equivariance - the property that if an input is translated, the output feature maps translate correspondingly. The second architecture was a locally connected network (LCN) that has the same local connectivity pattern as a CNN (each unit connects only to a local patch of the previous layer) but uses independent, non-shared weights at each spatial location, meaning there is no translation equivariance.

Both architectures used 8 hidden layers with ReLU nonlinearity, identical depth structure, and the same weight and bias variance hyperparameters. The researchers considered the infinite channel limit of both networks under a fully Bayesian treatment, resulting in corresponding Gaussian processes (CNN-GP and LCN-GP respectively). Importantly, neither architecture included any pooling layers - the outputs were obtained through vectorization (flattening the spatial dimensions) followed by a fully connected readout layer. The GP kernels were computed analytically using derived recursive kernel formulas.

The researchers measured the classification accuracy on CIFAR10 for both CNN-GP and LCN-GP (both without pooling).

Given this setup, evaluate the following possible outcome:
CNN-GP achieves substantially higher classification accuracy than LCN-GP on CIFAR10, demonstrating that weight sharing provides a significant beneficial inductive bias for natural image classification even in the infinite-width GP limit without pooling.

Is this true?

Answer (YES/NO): NO